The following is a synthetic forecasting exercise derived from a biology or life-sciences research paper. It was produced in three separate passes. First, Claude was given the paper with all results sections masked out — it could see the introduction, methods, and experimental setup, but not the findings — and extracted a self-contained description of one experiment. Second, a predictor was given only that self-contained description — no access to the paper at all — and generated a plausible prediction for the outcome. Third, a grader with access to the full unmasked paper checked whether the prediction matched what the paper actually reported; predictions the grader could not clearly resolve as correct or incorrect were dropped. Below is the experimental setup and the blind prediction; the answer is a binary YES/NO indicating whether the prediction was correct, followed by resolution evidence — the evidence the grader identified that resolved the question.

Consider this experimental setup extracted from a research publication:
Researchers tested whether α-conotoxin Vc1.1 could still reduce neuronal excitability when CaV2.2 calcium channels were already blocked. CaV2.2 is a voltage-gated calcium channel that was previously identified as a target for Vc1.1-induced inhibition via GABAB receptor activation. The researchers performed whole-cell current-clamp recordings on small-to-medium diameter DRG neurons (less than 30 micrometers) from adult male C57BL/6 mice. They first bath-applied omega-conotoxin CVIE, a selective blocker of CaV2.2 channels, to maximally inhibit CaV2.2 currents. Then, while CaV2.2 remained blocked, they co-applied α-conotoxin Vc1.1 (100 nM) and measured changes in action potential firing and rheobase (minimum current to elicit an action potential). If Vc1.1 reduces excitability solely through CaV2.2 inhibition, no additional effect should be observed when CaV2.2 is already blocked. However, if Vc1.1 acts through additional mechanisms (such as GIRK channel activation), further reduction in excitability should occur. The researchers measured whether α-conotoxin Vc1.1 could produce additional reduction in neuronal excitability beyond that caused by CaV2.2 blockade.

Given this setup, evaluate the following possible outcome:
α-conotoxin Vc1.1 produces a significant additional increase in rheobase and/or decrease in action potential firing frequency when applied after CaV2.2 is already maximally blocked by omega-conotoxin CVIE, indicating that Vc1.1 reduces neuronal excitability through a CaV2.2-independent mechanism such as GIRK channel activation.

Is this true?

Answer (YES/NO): YES